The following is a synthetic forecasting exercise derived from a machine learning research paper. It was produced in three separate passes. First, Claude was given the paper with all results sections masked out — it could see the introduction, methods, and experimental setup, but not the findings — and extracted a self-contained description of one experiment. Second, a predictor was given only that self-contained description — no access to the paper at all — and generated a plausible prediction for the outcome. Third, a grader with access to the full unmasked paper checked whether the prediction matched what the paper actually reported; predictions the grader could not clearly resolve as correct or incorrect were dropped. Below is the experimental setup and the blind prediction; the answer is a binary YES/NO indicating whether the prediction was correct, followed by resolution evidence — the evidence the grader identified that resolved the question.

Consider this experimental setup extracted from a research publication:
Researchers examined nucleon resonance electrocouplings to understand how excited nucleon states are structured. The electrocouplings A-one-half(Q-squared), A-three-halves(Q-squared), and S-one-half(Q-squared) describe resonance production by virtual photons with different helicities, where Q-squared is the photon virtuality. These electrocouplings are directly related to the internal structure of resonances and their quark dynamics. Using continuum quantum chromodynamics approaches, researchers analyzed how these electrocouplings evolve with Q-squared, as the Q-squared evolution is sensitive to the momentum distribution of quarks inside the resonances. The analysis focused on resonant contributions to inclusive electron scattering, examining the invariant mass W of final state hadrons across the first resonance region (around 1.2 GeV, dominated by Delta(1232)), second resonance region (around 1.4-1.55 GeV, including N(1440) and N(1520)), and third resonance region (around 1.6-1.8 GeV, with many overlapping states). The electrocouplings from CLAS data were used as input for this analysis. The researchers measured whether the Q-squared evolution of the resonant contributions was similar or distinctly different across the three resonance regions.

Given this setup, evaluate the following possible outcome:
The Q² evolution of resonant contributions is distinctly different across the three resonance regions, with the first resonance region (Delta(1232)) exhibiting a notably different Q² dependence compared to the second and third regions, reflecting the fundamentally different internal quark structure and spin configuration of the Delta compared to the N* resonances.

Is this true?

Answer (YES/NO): YES